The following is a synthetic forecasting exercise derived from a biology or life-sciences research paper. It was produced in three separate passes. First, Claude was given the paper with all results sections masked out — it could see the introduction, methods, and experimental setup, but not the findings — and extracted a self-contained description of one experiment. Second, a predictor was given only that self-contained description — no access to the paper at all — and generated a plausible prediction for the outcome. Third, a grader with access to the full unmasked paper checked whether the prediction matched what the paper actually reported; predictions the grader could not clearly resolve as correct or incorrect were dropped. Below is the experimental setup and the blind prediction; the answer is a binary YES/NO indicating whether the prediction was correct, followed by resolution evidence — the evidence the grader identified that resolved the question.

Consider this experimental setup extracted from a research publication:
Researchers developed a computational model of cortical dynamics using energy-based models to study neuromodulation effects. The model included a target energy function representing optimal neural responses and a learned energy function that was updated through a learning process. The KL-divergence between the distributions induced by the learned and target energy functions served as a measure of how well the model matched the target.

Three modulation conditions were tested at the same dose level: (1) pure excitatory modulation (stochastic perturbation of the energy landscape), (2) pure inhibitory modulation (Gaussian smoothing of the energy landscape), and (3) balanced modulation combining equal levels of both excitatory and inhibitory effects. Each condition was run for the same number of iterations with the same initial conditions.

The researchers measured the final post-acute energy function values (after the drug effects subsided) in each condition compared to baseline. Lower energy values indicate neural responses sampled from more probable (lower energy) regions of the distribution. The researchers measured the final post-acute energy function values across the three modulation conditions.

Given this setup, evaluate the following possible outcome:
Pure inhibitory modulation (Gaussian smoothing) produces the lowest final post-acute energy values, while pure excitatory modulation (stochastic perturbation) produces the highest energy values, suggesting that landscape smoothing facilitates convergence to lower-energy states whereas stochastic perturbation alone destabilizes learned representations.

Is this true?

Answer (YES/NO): NO